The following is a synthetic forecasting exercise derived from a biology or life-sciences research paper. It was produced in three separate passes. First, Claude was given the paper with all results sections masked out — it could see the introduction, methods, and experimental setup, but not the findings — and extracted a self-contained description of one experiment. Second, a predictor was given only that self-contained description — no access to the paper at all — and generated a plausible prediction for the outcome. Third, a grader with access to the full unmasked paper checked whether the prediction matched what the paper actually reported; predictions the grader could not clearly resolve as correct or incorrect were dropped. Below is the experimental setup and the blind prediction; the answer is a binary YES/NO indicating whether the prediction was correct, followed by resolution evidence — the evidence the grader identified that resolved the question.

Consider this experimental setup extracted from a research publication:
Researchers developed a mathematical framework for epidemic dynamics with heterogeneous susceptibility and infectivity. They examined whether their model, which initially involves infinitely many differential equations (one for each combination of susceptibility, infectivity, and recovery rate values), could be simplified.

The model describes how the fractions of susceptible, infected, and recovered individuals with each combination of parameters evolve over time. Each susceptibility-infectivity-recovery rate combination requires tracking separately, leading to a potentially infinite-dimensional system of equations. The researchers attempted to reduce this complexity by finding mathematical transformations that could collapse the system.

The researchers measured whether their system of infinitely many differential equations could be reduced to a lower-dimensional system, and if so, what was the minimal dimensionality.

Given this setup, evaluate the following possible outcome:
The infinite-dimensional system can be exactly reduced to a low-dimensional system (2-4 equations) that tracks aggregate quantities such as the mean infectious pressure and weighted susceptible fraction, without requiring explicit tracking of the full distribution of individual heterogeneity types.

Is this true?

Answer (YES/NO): NO